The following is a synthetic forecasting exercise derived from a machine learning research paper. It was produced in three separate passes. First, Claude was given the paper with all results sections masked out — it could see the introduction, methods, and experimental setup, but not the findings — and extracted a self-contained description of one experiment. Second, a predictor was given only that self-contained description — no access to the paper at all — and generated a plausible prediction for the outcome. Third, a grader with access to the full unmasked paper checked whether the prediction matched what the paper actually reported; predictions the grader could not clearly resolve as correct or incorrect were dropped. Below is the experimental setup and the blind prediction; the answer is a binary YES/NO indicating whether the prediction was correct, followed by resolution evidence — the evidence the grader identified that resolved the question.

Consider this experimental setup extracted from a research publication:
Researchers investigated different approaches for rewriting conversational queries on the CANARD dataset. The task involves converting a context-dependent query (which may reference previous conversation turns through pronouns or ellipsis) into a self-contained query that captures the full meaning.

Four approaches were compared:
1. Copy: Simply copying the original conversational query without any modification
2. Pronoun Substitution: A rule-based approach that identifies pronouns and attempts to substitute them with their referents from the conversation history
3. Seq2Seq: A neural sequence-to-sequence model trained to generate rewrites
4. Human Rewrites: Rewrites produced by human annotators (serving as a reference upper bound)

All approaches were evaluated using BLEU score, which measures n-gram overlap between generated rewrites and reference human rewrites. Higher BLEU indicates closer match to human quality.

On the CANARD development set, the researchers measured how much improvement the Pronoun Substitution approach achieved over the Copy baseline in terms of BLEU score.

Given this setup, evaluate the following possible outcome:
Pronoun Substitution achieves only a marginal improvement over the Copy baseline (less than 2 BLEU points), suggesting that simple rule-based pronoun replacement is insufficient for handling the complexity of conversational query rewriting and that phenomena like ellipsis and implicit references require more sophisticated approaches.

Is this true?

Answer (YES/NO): NO